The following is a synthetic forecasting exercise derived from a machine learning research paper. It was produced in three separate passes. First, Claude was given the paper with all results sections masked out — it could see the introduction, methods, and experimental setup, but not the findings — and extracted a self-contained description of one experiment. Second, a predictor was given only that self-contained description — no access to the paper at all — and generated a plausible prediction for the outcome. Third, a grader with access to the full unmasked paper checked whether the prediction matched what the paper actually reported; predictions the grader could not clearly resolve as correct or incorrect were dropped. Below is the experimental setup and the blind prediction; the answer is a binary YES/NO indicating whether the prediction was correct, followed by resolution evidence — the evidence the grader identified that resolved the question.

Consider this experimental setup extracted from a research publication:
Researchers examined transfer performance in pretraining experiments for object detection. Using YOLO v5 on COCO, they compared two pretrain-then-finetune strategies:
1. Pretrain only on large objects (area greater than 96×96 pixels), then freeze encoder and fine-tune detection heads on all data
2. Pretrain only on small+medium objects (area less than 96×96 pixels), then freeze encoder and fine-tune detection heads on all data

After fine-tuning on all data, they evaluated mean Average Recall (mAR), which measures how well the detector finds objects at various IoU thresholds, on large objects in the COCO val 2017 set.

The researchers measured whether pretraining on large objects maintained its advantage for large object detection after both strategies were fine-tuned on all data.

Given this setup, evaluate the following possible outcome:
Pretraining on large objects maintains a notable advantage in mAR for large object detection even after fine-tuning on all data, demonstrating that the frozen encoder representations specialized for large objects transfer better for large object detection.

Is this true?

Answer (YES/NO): YES